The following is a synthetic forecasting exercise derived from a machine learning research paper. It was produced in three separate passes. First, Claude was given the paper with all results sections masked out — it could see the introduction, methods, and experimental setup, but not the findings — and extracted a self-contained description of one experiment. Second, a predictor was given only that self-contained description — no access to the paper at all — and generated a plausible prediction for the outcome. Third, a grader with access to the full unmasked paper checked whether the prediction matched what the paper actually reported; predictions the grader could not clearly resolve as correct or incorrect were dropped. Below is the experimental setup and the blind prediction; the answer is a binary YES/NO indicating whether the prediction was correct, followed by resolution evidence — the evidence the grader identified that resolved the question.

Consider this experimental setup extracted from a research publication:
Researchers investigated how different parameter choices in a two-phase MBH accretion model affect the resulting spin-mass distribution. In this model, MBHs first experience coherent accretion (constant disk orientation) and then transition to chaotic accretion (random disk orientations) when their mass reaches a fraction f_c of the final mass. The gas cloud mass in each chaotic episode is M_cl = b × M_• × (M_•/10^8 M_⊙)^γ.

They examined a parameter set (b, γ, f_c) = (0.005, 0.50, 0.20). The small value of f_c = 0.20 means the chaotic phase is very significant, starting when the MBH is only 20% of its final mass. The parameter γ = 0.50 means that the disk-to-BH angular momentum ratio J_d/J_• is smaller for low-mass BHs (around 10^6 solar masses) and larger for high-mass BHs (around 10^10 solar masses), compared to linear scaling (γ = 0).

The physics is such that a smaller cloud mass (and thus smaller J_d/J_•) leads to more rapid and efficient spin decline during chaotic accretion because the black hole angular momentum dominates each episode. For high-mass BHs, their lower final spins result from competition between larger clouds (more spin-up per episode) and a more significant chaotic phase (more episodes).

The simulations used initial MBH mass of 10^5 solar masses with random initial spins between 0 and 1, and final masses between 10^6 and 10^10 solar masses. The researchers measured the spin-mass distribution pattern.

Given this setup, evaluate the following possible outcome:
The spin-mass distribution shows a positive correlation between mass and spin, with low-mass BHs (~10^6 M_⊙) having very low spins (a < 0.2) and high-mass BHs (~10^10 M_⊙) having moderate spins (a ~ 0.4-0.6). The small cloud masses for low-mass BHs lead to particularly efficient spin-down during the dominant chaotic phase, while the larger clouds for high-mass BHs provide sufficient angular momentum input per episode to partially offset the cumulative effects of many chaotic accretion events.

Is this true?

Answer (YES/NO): NO